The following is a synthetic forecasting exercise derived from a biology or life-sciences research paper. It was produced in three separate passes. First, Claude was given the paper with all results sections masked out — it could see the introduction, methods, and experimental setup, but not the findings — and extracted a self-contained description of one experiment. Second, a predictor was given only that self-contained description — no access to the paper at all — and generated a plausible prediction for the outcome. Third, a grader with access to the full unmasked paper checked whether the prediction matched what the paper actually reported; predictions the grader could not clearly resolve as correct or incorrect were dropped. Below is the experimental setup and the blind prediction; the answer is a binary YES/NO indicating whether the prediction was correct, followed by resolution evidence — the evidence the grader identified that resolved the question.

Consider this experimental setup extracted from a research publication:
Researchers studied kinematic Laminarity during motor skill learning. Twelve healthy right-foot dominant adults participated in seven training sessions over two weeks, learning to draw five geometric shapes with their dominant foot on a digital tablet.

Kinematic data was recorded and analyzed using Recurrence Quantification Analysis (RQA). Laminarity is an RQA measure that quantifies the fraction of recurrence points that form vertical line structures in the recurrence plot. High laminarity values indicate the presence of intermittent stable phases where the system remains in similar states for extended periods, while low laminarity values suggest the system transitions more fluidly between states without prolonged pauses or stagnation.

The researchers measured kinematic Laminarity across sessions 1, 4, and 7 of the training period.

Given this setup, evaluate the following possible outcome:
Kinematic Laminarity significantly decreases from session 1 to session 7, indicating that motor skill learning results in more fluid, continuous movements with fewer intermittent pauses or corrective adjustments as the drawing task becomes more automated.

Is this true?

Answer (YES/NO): YES